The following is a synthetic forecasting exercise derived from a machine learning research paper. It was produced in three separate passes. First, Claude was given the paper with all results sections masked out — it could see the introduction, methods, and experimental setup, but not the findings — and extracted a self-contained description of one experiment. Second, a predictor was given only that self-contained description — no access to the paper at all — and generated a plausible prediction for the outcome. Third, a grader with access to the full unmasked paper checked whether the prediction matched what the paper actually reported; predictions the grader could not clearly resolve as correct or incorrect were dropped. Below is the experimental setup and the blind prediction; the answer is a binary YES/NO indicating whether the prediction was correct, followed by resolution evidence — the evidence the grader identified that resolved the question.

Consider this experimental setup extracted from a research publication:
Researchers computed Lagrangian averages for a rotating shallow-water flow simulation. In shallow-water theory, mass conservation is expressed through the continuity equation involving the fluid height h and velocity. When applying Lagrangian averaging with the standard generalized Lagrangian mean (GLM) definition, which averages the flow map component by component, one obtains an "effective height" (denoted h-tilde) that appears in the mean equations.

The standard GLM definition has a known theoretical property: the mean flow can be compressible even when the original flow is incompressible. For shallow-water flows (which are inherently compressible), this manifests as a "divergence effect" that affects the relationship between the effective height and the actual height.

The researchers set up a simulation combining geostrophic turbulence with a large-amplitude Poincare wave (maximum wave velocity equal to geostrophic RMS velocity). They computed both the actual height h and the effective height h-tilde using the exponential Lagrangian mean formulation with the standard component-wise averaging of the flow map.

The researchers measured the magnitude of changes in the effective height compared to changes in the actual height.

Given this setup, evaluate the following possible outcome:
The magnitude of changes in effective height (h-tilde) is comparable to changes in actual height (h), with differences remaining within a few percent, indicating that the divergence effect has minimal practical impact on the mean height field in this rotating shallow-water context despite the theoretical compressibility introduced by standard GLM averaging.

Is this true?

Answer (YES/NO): NO